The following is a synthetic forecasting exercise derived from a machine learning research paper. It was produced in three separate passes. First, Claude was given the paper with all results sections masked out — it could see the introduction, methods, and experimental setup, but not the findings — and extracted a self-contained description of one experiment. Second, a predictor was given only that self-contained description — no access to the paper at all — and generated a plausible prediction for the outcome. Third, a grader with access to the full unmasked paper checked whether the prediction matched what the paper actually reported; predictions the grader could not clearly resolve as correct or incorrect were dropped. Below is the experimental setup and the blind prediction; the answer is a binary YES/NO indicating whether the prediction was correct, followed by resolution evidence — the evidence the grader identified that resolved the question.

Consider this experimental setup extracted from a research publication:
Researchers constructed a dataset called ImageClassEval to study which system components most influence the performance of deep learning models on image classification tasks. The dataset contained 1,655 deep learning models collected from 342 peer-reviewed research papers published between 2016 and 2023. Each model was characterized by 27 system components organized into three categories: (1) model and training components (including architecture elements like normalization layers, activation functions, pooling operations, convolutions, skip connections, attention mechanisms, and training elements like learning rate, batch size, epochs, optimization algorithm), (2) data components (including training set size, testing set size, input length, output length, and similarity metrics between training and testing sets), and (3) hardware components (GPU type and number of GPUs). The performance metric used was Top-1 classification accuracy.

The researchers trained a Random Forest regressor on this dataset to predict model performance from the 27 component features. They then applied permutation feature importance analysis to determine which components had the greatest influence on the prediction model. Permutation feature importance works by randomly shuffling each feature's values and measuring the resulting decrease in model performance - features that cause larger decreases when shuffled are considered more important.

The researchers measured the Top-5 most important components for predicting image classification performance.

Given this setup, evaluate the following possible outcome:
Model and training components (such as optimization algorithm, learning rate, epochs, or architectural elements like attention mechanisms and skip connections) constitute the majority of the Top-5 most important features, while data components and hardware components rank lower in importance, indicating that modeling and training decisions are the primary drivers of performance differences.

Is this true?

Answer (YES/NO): NO